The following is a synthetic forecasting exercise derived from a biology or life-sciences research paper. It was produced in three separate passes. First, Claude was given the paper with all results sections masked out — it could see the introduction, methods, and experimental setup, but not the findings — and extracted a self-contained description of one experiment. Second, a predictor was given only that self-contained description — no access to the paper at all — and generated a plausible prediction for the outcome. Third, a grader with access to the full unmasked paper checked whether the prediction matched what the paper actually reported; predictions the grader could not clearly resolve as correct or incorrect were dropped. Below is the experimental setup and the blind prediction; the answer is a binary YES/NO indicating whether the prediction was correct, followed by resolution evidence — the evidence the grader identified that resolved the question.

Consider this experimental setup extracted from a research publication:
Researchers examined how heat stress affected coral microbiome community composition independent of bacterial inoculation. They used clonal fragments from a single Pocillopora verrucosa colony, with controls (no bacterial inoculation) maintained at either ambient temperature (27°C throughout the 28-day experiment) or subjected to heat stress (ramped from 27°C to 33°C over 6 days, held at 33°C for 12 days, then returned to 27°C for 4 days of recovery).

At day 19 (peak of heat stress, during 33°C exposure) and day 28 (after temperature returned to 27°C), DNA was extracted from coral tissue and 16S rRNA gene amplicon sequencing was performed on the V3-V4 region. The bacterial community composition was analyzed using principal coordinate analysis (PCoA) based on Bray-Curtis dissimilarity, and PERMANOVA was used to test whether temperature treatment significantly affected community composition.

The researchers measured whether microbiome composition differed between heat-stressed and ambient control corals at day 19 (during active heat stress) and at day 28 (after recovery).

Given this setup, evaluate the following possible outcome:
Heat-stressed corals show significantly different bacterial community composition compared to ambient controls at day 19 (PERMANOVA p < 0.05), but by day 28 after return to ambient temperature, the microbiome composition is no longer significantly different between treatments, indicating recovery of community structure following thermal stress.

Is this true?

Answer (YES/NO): NO